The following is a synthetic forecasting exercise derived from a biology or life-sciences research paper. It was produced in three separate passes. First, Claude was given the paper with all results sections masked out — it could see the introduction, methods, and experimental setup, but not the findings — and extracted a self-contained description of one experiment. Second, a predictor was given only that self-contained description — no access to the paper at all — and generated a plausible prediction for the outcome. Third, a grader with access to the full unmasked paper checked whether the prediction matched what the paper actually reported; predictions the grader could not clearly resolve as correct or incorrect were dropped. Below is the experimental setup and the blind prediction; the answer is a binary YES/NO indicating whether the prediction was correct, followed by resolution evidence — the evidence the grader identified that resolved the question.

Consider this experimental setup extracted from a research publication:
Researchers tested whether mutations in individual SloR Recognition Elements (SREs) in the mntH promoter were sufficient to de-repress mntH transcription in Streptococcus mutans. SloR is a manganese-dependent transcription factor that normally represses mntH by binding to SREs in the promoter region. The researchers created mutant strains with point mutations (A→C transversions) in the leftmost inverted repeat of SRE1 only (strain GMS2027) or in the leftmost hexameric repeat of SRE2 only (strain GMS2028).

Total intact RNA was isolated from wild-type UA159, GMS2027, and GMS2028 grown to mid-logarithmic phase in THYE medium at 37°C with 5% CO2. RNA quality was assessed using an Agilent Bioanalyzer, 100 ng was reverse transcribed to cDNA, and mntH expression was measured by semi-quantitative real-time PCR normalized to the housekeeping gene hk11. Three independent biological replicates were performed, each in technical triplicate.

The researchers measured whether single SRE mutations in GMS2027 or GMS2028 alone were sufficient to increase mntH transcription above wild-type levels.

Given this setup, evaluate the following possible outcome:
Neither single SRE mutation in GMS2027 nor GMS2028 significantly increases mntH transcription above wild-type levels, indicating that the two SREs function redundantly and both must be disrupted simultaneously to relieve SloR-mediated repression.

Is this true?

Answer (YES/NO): NO